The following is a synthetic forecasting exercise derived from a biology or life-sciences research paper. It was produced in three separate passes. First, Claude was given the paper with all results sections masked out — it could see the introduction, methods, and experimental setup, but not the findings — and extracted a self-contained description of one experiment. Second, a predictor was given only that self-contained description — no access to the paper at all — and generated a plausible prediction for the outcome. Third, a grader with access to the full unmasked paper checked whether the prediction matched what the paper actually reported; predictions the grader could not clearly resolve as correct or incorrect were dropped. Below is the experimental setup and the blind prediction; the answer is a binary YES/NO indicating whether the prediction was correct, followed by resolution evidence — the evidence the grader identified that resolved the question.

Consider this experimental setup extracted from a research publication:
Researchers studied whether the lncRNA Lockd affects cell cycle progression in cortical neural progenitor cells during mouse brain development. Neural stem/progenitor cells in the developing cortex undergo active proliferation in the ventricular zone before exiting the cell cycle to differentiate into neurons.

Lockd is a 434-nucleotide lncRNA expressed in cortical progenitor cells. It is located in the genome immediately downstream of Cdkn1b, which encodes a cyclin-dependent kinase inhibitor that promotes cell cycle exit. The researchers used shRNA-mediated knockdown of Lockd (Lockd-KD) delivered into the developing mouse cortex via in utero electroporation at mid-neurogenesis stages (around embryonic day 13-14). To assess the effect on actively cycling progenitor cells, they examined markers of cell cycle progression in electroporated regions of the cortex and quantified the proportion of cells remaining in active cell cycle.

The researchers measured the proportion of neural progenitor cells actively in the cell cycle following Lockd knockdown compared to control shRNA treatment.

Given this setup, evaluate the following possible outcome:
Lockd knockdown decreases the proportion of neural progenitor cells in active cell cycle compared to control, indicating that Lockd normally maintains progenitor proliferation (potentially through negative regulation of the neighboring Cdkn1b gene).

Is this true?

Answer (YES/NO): NO